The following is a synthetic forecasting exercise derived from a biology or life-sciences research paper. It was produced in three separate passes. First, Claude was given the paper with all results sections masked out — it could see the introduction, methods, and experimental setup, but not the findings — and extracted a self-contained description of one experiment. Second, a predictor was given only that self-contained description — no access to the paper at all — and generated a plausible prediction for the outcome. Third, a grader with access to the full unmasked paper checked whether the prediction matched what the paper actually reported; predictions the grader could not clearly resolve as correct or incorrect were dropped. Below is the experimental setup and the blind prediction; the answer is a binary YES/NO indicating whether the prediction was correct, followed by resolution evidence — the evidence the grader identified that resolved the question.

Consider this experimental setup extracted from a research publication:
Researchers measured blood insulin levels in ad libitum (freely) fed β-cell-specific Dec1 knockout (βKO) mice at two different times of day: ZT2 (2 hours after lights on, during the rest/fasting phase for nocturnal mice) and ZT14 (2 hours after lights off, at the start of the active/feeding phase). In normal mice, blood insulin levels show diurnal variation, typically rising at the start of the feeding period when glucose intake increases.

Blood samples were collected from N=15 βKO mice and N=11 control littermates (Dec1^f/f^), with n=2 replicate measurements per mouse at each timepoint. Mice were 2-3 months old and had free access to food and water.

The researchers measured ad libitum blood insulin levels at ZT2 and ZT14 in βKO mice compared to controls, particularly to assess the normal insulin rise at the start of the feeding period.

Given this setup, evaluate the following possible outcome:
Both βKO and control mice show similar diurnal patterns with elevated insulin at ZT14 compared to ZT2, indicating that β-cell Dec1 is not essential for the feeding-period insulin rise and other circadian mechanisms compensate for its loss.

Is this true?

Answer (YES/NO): NO